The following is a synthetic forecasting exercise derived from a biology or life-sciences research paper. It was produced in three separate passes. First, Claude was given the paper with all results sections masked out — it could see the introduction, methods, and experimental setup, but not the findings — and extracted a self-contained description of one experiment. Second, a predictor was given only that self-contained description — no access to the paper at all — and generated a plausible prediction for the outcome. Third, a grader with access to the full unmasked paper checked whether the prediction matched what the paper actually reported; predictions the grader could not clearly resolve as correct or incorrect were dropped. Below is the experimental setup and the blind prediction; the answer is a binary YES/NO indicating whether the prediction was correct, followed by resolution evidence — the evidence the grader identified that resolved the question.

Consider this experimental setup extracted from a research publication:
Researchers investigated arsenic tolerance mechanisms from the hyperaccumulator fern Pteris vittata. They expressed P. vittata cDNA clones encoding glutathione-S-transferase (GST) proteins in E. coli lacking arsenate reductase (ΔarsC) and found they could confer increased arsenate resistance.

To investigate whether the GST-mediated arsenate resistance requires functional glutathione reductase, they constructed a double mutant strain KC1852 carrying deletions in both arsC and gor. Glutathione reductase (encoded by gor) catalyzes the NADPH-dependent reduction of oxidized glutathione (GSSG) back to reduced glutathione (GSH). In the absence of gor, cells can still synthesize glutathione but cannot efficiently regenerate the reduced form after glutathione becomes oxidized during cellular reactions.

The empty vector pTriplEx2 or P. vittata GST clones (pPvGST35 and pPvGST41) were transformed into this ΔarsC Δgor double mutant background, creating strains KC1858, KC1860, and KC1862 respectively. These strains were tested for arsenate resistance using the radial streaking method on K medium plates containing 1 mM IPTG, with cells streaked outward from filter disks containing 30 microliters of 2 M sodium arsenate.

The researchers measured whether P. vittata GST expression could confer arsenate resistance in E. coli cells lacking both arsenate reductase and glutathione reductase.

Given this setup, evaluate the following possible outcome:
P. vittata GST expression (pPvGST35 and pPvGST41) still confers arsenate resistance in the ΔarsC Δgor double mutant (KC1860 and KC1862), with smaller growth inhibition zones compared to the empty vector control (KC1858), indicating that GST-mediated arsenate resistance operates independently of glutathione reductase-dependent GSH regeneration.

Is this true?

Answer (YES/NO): NO